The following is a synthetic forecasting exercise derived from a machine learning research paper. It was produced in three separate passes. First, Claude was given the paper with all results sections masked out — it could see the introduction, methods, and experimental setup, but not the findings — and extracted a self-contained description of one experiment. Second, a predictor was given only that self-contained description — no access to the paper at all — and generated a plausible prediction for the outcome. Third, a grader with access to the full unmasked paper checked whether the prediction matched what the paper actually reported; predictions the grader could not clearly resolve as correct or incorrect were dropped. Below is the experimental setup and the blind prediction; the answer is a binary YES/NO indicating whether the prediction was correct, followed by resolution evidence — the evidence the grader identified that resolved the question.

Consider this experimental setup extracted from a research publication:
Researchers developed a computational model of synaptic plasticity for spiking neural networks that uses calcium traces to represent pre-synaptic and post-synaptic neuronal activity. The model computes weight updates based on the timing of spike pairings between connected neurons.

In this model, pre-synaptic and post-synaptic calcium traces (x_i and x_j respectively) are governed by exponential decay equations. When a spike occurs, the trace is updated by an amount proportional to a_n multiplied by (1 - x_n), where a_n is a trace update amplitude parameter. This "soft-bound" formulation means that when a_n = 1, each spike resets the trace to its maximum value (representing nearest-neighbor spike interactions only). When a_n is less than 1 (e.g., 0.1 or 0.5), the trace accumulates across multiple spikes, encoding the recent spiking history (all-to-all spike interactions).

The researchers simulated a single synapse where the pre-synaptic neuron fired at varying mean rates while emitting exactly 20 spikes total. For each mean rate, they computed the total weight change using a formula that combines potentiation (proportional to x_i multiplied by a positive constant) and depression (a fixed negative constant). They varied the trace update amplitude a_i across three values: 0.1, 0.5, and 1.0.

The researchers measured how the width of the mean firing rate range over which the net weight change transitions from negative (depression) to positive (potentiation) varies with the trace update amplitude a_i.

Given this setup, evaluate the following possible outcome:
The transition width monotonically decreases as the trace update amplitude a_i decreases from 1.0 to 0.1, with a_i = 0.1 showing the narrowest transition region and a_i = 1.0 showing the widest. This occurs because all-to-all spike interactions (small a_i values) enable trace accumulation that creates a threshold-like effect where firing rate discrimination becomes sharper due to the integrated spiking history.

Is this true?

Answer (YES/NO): NO